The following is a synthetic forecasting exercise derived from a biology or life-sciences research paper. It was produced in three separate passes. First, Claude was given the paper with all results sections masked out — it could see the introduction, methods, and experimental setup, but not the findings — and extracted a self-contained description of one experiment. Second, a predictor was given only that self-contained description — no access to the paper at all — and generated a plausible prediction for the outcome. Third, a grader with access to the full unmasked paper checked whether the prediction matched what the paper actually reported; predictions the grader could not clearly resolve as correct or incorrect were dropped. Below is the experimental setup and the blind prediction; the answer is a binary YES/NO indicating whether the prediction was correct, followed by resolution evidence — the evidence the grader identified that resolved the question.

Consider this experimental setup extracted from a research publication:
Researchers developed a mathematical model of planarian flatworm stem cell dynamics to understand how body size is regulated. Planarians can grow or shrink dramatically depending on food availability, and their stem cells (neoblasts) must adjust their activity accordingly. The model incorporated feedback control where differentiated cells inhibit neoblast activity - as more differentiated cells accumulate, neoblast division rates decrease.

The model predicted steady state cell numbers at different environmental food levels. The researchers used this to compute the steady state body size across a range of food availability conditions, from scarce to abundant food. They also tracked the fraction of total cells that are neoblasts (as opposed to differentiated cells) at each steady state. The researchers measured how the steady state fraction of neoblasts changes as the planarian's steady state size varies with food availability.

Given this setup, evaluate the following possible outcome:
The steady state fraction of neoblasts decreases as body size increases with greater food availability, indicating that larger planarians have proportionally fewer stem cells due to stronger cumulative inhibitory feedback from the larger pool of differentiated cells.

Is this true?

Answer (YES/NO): NO